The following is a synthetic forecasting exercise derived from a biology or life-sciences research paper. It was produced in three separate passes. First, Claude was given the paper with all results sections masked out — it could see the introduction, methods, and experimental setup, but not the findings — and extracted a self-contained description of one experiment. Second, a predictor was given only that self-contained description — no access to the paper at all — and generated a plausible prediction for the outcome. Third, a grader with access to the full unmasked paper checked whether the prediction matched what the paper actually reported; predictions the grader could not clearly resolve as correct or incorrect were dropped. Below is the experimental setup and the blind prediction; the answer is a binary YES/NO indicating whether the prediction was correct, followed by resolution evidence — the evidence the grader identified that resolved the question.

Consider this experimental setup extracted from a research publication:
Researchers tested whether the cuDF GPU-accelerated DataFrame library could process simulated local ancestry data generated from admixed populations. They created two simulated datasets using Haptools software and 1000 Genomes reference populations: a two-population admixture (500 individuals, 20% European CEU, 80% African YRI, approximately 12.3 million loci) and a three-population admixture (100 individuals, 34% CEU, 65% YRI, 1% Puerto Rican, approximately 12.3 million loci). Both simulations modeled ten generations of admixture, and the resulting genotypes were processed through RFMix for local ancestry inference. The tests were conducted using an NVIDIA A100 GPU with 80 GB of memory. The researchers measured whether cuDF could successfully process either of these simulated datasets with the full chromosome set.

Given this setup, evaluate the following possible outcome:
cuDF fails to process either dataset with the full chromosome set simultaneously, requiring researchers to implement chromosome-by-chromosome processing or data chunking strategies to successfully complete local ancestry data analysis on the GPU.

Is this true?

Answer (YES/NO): YES